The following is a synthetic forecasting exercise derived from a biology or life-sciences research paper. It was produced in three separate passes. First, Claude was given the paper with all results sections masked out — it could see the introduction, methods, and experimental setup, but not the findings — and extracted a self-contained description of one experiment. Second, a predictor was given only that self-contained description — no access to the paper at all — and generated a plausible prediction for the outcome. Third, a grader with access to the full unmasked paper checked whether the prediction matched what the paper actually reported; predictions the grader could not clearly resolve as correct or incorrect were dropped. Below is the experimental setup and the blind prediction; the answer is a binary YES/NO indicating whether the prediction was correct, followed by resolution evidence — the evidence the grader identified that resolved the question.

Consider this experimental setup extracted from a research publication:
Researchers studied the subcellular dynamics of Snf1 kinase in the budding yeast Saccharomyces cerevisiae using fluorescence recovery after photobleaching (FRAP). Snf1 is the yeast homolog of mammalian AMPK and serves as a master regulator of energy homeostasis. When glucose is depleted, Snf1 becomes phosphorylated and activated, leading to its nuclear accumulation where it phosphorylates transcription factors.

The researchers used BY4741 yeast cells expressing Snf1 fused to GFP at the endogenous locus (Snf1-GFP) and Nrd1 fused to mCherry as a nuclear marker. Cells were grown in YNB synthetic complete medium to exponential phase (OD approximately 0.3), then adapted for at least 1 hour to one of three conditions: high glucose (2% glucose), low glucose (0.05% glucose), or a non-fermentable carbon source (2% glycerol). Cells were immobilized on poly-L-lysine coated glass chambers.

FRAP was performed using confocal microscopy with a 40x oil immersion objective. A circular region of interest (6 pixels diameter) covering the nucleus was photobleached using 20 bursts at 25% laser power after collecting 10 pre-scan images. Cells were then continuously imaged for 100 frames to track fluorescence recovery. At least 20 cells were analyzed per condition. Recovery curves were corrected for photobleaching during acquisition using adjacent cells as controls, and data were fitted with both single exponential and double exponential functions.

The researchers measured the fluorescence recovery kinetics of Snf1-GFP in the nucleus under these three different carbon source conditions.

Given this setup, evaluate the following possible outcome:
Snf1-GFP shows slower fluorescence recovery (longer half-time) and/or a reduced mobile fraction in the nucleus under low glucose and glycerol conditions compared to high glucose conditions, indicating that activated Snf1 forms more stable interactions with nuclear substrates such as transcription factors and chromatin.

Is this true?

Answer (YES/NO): NO